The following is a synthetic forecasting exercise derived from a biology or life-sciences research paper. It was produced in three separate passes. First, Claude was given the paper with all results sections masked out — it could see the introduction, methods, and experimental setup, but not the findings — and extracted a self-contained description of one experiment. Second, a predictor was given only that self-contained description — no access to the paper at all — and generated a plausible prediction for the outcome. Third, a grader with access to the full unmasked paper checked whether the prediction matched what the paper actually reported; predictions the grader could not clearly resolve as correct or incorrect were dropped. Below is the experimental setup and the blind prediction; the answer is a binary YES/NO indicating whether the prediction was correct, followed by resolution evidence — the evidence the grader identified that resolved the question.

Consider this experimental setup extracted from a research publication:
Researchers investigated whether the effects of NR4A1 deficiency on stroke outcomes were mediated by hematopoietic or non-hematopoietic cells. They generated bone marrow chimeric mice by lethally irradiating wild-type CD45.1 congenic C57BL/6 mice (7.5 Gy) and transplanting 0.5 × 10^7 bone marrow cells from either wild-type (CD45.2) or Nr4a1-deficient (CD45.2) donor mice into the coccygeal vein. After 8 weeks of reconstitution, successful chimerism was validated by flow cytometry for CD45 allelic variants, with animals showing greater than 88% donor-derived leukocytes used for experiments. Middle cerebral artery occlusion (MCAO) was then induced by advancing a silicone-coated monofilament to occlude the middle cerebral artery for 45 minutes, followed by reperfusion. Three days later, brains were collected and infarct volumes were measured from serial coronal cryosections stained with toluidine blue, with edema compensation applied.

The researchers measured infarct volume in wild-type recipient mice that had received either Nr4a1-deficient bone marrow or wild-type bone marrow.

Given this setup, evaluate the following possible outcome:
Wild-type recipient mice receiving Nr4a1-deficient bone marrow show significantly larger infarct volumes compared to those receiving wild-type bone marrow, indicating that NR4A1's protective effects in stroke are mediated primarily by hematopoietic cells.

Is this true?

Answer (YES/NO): YES